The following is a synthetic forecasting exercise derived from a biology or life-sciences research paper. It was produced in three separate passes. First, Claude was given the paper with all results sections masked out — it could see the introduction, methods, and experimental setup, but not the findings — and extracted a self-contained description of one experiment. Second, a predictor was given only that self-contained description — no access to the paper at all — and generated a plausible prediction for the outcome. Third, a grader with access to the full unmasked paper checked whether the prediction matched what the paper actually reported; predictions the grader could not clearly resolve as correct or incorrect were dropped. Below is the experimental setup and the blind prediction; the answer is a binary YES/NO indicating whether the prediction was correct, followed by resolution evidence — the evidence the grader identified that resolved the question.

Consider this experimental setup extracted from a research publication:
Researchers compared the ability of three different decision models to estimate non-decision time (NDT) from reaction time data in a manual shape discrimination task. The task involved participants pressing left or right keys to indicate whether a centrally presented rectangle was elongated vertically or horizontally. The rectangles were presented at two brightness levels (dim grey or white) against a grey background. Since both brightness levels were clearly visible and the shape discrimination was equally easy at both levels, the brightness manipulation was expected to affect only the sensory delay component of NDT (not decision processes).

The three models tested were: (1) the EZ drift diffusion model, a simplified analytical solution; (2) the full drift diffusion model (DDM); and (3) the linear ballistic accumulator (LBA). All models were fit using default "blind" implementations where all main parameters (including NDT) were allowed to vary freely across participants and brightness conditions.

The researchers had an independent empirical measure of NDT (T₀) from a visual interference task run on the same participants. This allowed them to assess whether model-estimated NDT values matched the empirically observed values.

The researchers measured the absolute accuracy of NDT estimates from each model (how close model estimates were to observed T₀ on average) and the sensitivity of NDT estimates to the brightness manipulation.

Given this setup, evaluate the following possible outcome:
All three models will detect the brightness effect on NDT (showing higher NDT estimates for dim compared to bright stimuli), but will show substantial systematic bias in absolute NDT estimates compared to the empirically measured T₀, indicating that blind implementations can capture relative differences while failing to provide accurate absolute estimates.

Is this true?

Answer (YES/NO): NO